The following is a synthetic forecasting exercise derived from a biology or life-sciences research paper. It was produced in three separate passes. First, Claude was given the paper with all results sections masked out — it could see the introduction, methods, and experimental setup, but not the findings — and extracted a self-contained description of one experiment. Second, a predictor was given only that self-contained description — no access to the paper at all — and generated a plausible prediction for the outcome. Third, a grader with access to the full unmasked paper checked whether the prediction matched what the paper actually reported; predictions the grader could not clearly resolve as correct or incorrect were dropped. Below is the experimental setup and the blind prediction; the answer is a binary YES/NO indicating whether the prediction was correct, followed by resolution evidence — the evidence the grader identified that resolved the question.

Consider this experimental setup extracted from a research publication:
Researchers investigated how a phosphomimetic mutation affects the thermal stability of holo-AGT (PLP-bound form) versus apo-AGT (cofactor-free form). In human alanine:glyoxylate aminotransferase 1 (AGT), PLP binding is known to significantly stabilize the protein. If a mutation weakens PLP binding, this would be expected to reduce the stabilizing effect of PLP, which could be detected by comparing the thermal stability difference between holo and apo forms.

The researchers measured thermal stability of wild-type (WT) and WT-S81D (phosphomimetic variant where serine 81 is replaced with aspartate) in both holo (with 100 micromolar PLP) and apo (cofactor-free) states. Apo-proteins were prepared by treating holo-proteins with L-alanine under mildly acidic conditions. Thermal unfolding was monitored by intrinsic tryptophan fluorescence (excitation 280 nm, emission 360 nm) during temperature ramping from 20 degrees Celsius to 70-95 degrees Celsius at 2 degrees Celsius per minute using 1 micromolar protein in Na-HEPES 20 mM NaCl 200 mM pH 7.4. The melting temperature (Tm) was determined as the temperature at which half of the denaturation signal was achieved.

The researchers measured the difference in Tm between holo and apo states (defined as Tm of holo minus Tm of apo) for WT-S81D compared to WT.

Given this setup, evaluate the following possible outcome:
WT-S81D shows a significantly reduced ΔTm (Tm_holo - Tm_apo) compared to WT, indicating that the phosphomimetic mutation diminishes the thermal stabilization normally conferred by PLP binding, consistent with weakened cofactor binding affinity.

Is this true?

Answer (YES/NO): YES